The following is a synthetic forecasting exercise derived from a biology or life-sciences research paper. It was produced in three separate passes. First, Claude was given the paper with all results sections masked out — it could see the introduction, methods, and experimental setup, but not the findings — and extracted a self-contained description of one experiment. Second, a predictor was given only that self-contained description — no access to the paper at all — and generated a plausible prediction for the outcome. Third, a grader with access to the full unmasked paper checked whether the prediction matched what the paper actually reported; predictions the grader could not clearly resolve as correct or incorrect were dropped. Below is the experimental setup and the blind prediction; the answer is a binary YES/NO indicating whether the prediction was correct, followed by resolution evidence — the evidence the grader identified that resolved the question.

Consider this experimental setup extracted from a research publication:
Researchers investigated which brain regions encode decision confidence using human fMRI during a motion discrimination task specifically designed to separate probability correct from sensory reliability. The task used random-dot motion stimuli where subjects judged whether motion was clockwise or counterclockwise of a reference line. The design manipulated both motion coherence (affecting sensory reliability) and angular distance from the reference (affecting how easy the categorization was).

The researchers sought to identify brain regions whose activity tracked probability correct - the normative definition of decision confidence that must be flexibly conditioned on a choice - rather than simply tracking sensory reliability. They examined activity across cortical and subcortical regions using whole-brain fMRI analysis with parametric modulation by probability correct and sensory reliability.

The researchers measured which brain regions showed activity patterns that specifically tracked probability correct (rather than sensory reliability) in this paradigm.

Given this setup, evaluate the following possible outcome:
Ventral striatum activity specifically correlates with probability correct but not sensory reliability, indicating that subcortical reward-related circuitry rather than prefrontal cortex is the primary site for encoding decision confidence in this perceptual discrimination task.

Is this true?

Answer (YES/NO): NO